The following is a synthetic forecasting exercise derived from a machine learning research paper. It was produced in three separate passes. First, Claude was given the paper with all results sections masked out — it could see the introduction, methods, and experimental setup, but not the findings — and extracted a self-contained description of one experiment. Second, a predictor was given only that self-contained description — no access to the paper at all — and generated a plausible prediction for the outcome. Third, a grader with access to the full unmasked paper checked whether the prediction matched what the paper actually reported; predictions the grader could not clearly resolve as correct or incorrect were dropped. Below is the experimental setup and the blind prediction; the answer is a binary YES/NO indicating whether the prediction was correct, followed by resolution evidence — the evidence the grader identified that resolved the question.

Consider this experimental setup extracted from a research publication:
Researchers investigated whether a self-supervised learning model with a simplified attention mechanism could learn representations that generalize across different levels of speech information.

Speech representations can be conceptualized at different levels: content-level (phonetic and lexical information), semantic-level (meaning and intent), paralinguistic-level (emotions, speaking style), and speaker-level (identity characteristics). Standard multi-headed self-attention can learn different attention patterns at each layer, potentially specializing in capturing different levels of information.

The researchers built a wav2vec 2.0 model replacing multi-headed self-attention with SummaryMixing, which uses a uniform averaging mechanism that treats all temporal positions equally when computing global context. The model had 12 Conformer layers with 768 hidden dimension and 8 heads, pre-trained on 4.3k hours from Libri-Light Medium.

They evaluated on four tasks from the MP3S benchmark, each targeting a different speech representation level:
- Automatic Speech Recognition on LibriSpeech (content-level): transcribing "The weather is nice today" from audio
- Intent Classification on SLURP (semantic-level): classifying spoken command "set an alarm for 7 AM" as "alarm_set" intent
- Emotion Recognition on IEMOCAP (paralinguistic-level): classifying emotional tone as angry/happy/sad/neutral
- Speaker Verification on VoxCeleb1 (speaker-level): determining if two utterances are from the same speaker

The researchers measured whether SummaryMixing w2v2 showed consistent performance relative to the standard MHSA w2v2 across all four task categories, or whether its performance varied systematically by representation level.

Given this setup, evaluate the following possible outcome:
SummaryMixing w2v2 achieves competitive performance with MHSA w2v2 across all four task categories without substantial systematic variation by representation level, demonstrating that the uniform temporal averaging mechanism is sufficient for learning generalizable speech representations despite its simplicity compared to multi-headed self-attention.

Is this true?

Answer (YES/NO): YES